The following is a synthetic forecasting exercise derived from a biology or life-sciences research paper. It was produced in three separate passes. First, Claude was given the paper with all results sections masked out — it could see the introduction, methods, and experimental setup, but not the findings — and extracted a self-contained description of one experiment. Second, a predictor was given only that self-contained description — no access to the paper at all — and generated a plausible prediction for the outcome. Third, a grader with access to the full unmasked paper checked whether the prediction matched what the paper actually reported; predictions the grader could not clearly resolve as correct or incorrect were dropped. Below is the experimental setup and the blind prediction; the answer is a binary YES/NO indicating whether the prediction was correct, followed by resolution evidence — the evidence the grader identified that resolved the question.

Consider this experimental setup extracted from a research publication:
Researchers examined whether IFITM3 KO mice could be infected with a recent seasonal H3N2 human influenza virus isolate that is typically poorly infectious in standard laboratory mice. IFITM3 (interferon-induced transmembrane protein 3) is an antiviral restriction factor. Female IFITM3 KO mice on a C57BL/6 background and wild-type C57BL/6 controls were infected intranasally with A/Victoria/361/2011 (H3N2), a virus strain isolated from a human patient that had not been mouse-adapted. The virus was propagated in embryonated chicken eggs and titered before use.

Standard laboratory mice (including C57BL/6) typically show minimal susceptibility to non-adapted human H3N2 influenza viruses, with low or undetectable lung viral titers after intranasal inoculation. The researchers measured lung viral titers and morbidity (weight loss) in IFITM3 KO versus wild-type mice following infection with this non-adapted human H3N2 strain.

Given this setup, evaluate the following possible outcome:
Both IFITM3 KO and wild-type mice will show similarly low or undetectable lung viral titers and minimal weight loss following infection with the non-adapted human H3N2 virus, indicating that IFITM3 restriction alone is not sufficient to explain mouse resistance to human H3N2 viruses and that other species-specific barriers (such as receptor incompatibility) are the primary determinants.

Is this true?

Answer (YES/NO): NO